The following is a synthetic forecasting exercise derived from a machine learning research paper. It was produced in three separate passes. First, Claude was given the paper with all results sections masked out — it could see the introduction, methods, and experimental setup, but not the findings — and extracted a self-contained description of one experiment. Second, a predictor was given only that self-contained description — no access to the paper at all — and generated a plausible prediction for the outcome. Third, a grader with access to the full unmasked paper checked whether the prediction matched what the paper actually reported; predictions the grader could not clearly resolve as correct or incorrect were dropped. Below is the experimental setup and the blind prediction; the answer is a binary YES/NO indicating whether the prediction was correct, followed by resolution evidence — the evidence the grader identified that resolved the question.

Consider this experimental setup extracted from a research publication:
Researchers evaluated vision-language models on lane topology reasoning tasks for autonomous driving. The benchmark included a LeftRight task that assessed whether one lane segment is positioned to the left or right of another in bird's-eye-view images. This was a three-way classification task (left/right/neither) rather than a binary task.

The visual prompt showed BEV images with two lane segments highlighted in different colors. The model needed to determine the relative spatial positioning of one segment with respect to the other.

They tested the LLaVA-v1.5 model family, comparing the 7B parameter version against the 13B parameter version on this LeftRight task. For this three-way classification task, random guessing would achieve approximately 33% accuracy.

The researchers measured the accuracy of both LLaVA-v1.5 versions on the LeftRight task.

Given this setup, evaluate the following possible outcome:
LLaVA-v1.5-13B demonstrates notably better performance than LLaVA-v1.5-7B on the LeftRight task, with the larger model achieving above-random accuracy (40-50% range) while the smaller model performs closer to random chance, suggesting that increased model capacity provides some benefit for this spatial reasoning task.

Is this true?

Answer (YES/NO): NO